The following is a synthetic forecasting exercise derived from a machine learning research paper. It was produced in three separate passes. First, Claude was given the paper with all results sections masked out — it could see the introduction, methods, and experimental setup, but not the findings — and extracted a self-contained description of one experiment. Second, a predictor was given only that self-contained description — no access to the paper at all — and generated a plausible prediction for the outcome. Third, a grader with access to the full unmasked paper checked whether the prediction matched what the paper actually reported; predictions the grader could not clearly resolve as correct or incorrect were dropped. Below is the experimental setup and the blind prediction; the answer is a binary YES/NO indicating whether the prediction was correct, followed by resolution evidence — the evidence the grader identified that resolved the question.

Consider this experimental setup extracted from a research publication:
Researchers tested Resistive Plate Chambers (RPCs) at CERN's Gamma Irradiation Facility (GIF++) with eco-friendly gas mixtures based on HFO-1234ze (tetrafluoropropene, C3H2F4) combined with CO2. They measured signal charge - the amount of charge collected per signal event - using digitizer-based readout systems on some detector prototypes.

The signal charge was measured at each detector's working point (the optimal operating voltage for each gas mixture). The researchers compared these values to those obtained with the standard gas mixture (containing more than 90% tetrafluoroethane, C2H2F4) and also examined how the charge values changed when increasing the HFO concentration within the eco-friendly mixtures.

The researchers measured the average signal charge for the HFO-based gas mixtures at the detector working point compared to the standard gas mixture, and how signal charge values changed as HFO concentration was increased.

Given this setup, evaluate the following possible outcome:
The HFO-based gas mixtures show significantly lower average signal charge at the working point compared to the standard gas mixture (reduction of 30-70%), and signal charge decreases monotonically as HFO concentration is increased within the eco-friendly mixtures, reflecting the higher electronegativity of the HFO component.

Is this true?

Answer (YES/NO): NO